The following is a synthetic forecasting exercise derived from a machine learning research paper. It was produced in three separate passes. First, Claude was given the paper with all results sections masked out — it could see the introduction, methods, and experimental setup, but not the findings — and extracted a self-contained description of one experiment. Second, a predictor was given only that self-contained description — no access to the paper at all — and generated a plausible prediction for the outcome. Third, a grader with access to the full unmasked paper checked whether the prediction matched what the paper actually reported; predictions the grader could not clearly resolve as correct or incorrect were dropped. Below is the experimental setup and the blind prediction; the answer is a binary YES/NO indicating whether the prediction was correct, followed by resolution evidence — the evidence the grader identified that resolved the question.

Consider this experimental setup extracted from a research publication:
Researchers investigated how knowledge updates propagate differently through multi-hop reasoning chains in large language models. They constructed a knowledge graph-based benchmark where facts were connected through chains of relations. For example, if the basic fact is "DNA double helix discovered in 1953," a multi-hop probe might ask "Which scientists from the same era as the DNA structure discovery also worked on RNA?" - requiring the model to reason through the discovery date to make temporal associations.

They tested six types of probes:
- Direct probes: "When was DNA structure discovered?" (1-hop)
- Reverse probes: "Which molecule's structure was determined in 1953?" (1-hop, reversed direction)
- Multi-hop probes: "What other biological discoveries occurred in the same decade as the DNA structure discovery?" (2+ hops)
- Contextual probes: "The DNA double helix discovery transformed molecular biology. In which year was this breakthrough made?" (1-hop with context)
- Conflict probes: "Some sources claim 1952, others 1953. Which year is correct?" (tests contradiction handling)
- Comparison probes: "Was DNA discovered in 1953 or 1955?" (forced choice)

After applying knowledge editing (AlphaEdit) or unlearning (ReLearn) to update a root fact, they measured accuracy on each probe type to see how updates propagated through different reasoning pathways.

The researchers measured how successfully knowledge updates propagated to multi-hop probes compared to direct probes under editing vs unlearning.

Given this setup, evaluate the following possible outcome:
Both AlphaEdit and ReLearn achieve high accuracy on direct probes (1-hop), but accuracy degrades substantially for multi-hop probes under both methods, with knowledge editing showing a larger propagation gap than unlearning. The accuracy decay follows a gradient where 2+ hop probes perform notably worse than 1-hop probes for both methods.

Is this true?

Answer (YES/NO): NO